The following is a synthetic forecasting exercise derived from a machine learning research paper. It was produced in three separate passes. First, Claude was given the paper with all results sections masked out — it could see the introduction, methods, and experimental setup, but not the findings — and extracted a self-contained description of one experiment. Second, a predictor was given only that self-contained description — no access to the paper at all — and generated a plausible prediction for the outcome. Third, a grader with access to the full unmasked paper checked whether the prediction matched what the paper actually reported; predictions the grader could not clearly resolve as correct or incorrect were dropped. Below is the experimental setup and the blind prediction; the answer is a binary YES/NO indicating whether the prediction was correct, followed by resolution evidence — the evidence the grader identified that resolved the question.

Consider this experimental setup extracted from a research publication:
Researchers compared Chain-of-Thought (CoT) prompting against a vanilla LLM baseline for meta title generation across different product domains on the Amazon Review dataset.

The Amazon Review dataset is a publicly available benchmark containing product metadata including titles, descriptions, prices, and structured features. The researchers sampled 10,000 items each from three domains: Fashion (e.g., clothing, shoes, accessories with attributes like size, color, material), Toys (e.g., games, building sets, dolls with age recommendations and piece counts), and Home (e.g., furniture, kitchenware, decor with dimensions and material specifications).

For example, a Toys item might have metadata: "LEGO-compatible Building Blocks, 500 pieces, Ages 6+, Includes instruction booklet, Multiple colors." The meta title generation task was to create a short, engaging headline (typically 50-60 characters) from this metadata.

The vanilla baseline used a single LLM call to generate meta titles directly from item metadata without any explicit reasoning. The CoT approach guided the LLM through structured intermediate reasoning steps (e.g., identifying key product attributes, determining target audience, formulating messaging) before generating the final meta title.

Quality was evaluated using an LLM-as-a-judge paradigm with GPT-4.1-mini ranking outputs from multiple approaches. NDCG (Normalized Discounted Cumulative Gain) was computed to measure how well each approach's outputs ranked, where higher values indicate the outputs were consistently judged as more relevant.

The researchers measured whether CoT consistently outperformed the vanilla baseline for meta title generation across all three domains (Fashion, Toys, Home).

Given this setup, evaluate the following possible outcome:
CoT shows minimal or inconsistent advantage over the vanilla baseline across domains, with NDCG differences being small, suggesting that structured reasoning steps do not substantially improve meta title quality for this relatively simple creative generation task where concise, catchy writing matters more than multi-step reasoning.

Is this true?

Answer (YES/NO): YES